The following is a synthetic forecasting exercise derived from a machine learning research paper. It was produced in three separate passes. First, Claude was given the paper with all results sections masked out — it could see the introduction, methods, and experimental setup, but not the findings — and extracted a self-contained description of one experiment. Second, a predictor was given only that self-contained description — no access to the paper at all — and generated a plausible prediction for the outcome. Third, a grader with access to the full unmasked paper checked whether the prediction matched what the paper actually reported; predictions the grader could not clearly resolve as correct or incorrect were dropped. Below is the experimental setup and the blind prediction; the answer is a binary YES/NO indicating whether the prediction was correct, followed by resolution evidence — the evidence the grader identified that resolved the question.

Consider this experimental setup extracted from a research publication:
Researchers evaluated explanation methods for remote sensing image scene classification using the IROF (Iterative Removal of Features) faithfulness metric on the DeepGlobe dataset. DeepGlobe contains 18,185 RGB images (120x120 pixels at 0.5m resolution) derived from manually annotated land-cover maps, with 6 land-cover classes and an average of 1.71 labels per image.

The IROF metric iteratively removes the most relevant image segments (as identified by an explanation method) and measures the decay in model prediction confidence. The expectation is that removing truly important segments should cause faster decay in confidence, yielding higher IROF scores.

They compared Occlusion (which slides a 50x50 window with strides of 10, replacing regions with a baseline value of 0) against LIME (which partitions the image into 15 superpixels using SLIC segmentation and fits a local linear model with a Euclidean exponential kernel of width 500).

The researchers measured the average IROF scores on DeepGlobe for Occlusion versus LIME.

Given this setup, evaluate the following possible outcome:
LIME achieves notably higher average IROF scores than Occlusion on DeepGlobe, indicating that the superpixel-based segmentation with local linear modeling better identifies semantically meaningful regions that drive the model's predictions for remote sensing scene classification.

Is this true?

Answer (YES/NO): NO